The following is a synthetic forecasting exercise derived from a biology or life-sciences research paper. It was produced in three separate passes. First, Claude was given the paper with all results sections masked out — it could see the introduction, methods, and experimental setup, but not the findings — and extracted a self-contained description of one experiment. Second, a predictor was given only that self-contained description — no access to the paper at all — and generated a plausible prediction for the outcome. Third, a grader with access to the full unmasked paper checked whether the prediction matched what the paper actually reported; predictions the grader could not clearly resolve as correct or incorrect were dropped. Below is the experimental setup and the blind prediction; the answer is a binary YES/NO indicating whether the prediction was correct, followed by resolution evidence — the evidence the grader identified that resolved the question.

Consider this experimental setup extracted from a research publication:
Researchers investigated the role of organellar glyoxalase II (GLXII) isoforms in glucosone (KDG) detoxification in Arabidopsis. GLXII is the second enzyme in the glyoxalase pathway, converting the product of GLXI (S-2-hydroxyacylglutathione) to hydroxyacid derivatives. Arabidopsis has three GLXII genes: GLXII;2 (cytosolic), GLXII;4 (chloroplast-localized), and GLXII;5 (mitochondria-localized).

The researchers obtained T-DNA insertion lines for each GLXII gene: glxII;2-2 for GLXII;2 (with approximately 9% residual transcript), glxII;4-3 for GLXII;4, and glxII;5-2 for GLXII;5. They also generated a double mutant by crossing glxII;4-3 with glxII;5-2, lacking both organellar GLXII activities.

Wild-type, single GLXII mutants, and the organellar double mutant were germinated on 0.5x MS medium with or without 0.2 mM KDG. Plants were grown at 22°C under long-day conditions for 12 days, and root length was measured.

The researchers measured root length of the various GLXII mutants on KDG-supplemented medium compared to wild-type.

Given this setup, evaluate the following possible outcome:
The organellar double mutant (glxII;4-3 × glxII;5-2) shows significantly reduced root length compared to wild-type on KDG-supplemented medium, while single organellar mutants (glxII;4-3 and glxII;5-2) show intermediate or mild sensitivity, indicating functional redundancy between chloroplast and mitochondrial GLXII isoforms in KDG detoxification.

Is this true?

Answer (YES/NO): NO